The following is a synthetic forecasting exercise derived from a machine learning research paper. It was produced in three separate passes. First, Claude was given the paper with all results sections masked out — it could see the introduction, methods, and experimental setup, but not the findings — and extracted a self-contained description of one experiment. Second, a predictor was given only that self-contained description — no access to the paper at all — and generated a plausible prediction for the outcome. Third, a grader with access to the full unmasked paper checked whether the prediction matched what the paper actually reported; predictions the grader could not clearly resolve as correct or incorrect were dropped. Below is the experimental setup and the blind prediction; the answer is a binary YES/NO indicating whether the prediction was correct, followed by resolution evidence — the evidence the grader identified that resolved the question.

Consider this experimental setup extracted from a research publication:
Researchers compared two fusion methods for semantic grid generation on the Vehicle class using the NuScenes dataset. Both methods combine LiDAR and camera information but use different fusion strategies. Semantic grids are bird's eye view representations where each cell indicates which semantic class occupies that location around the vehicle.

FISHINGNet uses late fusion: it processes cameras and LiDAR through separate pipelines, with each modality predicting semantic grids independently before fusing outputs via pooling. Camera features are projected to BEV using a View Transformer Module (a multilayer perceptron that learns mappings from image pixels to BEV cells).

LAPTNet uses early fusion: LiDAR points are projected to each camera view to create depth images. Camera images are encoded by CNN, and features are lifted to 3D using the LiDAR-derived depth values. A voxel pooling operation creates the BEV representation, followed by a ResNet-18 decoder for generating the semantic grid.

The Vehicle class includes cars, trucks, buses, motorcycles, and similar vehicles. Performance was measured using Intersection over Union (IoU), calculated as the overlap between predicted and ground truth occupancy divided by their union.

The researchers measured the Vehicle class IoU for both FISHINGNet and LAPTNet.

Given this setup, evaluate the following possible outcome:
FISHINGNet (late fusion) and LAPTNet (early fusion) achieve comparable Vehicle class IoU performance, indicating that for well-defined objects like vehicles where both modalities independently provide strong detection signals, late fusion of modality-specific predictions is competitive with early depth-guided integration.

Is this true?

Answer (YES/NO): YES